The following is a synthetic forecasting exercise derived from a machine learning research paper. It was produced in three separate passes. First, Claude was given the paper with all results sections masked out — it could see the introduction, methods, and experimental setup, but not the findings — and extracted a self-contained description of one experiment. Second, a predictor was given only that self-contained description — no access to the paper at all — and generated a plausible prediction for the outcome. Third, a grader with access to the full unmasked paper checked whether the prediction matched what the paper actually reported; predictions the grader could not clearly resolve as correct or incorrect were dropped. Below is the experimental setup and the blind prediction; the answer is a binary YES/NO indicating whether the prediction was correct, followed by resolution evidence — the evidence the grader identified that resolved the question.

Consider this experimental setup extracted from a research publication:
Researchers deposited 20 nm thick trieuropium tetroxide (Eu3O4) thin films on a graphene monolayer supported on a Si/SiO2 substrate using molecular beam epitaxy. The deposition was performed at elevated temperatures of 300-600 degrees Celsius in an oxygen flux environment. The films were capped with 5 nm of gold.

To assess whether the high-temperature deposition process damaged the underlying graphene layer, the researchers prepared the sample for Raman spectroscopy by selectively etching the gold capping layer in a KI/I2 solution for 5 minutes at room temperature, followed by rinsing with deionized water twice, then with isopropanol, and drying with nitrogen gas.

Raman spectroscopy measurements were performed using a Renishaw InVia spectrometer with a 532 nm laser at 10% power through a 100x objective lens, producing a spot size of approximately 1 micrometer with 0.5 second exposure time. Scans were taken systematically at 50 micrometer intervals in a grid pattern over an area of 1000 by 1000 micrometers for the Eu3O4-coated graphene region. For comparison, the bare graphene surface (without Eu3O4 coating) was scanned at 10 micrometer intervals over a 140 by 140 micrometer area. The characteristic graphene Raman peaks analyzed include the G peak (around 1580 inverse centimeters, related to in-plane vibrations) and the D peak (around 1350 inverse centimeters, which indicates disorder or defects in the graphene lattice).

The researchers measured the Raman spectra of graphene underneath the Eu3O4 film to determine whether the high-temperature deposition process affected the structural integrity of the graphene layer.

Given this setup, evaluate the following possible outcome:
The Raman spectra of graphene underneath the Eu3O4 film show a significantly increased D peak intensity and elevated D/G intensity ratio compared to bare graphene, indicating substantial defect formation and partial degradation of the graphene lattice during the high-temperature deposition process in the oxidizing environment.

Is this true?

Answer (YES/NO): NO